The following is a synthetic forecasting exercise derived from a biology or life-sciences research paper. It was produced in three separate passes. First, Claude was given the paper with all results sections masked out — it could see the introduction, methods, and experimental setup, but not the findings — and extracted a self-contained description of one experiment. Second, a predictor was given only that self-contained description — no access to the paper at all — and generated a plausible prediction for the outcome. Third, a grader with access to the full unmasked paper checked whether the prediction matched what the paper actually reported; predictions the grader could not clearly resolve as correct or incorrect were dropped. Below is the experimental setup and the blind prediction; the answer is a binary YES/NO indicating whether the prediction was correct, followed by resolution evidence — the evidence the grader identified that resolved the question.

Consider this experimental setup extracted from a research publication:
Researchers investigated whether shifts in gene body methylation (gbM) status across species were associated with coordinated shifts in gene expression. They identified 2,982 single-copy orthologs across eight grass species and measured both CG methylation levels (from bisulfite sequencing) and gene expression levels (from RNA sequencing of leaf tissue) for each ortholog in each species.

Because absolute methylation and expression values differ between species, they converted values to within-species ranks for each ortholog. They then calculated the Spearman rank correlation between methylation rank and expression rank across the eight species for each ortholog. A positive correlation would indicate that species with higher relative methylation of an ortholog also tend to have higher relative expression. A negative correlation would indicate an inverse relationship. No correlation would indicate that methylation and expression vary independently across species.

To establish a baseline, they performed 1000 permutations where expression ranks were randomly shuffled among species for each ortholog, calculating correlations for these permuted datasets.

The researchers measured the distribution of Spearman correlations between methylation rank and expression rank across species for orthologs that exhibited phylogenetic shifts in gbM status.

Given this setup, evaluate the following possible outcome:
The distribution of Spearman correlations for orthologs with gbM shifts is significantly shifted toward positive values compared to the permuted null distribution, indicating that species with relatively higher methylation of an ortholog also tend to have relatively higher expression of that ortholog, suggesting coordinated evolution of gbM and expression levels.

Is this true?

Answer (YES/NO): YES